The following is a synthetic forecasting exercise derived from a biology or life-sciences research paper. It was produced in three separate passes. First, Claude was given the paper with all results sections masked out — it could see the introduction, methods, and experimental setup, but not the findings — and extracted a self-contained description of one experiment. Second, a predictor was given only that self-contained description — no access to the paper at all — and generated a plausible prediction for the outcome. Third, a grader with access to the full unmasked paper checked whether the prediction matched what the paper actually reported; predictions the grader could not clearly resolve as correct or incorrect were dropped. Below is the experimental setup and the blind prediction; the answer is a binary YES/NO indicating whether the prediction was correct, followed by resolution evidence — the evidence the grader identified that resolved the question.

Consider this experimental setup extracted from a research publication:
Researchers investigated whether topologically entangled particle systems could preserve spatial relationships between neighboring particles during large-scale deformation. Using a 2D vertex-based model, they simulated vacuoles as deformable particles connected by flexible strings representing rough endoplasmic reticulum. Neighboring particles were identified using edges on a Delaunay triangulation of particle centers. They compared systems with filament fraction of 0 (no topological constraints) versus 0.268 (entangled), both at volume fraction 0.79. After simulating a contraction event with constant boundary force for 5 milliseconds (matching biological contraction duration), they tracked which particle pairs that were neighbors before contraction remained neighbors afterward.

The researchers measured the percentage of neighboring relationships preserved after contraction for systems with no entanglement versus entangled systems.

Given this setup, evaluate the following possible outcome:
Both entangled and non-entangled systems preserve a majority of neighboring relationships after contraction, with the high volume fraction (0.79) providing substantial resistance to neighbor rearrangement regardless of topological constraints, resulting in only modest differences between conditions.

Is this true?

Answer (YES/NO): NO